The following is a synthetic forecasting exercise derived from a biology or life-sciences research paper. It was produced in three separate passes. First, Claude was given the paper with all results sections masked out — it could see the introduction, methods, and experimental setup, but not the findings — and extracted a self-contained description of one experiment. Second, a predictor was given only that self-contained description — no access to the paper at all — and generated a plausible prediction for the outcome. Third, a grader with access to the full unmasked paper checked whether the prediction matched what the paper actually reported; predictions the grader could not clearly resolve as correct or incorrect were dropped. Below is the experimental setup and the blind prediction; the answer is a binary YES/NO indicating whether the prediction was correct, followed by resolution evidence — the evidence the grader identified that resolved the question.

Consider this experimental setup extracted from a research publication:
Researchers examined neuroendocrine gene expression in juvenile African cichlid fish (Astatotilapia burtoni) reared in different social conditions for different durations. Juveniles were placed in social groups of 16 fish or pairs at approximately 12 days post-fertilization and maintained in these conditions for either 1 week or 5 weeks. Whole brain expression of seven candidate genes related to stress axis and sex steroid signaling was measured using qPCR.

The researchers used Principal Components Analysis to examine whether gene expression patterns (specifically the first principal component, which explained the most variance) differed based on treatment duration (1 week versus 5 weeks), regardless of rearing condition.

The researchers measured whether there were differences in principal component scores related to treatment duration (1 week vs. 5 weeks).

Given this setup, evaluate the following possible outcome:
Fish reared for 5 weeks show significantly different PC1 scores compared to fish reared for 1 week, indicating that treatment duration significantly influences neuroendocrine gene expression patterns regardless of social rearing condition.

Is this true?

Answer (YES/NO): NO